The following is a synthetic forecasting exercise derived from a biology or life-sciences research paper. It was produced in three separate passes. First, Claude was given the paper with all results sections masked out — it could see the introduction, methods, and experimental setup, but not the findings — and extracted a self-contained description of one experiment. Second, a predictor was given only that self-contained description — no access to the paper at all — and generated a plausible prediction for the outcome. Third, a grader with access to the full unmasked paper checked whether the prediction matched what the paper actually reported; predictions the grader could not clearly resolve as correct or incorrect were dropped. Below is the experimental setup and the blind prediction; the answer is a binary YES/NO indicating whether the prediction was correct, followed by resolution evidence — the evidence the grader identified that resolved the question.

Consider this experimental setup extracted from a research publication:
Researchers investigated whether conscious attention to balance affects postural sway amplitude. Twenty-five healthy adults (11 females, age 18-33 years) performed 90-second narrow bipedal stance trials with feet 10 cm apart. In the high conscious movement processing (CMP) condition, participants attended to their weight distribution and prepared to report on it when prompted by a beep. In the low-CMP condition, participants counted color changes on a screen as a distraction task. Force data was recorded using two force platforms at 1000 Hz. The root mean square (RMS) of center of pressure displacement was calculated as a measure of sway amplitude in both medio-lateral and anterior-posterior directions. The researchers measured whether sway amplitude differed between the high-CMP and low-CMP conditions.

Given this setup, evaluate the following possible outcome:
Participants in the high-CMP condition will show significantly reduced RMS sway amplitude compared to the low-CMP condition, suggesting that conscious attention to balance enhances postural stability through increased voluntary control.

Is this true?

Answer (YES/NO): NO